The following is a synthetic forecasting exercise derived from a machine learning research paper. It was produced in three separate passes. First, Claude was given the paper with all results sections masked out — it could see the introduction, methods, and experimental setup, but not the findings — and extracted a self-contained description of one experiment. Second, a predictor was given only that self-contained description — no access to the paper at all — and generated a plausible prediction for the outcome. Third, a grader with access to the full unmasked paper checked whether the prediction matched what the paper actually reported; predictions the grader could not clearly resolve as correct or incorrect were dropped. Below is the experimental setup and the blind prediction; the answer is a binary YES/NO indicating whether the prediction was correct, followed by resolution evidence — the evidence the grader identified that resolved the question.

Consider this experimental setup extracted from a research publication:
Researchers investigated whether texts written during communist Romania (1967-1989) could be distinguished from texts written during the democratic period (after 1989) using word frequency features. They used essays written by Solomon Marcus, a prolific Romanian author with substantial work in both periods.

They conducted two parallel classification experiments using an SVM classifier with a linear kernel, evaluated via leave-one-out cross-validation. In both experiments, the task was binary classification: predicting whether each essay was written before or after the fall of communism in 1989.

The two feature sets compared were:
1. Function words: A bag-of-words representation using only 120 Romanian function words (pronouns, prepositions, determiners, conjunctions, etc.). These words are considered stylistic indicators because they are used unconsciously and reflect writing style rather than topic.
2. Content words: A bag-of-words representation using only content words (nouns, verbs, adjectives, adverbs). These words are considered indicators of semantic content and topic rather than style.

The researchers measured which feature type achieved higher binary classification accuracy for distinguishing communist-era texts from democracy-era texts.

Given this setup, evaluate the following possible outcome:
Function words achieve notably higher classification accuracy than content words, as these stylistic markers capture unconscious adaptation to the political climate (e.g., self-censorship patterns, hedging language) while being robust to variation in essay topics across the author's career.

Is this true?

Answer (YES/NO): NO